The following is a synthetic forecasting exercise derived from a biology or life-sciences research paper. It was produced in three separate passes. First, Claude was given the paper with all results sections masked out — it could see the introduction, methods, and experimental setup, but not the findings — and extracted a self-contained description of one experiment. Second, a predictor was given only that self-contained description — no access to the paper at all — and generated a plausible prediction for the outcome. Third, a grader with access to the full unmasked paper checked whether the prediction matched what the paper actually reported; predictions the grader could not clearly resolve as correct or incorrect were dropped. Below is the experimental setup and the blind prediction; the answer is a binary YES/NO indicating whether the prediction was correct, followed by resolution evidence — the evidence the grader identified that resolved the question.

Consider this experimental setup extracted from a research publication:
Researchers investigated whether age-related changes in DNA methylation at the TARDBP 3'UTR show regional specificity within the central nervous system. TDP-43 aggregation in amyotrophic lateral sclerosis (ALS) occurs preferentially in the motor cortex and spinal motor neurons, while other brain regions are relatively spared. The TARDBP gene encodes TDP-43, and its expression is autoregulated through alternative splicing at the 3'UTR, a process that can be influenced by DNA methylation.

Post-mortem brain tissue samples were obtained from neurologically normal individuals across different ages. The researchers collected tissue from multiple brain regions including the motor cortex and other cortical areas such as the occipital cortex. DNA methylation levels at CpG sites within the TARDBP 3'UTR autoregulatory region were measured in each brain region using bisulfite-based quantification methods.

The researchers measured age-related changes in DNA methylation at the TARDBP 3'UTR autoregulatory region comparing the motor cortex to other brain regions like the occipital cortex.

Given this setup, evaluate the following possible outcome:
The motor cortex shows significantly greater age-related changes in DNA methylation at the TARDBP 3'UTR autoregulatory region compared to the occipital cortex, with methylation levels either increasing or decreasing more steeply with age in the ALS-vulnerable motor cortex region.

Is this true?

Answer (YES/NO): YES